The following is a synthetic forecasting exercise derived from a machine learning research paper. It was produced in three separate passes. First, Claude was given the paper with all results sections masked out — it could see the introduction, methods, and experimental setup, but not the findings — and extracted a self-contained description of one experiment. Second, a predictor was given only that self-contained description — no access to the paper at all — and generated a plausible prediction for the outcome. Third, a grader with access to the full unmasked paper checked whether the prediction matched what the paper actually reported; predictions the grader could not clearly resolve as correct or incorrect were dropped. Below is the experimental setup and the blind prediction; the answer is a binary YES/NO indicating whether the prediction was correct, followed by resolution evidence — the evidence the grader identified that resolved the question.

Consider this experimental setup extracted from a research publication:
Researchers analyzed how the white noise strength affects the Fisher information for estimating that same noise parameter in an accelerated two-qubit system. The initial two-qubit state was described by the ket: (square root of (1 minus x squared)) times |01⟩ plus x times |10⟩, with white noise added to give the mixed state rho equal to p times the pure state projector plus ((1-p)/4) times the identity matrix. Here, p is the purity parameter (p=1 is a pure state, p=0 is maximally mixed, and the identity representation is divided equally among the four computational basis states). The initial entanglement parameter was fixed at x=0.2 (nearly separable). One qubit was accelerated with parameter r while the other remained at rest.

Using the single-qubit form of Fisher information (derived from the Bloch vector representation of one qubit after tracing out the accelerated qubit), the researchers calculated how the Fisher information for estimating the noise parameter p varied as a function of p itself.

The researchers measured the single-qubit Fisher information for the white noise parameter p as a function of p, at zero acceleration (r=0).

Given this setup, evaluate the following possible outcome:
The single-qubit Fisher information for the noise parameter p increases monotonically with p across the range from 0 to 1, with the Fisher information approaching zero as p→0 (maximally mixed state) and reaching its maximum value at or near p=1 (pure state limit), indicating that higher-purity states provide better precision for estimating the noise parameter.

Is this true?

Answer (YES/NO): NO